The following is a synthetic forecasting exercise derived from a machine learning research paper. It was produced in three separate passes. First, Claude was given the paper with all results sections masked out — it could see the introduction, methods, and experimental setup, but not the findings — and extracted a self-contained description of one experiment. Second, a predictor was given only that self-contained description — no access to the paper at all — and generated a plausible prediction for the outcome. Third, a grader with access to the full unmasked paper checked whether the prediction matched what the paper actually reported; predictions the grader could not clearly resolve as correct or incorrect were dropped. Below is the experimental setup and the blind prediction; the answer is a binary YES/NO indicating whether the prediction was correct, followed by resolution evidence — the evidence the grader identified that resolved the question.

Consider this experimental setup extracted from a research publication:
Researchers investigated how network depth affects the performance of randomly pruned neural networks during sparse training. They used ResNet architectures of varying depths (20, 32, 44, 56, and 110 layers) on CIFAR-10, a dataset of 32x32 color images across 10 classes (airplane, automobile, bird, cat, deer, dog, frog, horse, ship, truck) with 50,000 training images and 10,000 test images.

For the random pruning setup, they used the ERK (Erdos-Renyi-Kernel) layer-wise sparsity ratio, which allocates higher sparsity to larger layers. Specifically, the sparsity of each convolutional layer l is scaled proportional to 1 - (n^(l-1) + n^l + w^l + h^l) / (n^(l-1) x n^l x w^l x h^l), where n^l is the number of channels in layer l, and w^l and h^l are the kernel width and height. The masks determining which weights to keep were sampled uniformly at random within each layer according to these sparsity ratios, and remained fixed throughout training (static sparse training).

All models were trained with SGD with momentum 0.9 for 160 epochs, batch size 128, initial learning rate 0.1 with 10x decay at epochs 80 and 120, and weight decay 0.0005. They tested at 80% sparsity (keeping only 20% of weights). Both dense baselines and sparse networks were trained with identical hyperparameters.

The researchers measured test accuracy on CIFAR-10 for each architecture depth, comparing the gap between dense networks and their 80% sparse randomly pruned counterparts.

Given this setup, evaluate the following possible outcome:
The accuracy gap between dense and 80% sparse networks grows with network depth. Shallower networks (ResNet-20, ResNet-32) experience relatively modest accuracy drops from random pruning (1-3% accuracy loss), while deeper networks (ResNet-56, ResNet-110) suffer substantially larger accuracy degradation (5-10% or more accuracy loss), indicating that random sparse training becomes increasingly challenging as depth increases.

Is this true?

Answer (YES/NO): NO